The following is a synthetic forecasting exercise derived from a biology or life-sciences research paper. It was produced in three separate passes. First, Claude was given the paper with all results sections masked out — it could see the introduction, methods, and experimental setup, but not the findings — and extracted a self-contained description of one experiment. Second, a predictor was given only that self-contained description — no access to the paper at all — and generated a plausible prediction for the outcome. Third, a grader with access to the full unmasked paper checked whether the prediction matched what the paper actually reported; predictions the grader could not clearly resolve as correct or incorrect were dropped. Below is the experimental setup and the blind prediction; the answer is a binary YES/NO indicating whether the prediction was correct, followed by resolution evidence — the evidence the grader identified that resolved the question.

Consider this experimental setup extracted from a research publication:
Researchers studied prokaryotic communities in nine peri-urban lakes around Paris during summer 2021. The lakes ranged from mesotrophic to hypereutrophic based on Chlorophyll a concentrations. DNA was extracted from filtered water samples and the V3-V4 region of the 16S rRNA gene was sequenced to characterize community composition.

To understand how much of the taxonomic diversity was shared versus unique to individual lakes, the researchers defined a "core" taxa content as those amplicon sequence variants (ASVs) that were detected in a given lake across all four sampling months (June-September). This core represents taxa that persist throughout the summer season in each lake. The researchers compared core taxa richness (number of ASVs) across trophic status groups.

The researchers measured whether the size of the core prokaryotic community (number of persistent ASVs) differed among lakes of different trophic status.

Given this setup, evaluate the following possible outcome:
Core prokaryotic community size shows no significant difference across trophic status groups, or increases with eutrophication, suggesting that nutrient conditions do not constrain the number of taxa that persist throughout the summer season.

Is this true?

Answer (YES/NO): NO